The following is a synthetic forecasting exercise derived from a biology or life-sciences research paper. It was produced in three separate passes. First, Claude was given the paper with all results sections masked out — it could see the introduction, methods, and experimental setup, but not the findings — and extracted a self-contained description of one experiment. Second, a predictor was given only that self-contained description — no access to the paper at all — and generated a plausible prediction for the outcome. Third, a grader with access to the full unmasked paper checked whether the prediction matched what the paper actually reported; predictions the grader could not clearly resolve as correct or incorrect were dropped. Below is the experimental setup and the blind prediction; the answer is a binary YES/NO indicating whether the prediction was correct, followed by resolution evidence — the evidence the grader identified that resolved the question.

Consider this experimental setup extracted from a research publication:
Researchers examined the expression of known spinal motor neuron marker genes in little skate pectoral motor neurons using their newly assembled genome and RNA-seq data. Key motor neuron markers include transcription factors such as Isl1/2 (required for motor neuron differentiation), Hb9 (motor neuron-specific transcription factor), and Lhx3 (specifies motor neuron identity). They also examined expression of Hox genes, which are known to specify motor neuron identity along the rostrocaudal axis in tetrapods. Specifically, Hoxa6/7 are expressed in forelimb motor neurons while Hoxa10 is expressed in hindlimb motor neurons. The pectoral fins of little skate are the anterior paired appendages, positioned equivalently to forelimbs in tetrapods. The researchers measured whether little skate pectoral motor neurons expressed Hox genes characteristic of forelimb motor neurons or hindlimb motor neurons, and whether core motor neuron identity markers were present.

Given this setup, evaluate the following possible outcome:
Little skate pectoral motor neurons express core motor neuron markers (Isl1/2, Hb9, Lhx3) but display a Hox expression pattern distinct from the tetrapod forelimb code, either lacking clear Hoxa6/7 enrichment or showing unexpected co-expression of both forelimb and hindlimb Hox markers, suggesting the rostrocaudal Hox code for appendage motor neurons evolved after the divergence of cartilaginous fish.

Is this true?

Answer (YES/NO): NO